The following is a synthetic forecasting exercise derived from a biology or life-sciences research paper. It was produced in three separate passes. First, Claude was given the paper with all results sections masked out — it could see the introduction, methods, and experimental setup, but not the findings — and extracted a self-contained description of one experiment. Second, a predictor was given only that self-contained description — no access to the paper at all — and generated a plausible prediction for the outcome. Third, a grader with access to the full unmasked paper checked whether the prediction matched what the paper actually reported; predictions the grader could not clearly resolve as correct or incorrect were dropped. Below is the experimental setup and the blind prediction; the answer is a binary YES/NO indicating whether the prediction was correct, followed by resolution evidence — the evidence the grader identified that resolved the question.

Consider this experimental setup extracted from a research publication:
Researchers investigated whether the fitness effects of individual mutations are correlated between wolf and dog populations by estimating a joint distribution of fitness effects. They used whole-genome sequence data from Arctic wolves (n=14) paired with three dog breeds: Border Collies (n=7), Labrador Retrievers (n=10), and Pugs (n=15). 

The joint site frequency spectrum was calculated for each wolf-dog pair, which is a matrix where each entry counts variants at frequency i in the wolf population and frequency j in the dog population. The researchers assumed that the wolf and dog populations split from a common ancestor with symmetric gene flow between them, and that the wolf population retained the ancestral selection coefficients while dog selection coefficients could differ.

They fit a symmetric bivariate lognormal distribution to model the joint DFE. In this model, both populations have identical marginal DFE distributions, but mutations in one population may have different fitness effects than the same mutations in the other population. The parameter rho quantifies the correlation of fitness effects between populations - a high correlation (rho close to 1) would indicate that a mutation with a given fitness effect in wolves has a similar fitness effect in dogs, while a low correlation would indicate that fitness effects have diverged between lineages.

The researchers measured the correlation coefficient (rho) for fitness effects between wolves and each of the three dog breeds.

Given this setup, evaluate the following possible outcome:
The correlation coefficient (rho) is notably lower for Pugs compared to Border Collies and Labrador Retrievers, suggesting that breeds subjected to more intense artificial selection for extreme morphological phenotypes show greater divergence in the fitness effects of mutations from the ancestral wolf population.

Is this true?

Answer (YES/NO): NO